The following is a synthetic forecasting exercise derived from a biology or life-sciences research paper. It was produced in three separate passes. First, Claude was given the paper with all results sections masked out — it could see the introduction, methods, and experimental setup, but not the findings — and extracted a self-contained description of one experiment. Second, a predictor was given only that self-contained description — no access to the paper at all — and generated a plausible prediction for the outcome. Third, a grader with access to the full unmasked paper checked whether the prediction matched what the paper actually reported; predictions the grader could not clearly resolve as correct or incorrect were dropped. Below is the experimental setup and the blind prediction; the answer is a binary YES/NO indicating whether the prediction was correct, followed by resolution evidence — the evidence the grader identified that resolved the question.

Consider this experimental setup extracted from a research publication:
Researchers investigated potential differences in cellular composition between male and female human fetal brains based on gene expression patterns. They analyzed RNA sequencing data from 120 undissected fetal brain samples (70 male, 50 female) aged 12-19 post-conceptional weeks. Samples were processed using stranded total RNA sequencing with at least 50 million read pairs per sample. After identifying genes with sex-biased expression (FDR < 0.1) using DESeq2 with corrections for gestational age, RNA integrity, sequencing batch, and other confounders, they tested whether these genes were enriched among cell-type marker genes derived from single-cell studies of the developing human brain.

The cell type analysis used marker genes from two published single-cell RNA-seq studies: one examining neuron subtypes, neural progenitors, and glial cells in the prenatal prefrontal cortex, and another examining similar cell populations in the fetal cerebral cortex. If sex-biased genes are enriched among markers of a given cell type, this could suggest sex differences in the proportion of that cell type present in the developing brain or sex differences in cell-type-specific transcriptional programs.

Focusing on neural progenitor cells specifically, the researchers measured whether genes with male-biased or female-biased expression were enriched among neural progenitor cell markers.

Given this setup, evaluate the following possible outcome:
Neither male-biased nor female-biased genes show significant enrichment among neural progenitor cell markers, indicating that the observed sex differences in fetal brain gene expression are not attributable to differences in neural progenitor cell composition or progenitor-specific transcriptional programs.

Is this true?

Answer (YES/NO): NO